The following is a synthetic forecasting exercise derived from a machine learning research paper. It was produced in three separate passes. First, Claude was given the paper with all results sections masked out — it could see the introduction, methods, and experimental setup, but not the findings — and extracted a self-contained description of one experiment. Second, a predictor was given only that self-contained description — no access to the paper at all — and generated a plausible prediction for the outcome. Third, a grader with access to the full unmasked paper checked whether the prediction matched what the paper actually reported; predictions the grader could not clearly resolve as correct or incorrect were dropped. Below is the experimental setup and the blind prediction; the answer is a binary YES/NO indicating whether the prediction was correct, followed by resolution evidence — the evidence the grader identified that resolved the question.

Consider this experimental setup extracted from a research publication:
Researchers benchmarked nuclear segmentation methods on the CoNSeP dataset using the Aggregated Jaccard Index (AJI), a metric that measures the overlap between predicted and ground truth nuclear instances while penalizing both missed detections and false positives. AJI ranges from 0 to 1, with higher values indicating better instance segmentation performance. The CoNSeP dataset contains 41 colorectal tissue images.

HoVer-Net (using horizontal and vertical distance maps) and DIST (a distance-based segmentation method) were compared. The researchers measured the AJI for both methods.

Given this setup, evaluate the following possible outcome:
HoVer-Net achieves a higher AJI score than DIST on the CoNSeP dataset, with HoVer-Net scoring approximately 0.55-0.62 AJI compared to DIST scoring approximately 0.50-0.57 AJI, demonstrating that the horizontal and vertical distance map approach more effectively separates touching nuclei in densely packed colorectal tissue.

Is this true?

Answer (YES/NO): YES